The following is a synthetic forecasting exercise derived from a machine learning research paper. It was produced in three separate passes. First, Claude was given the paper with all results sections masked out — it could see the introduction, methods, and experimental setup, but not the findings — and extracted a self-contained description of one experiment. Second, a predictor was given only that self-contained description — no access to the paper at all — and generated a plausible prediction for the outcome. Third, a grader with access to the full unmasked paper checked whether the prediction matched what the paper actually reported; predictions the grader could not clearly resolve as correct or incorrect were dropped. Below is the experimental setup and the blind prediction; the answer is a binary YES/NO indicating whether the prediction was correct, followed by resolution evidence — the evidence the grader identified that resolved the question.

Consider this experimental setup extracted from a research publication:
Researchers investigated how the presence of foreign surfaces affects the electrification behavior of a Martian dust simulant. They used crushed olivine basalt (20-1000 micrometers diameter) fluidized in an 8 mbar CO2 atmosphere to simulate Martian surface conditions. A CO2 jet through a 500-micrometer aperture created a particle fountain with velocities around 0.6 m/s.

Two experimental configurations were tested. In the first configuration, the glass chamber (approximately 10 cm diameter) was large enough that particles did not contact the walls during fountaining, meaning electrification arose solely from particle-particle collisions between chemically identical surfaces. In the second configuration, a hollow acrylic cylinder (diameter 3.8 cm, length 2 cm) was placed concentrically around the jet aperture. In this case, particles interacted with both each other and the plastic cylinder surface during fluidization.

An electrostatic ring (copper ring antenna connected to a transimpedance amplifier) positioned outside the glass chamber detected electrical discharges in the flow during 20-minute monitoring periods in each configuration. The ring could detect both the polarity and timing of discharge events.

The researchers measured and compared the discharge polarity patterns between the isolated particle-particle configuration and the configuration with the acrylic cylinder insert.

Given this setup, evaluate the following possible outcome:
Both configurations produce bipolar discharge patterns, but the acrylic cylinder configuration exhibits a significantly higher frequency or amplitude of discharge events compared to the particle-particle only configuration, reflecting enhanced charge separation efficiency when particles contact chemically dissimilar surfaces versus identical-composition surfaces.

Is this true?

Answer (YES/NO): NO